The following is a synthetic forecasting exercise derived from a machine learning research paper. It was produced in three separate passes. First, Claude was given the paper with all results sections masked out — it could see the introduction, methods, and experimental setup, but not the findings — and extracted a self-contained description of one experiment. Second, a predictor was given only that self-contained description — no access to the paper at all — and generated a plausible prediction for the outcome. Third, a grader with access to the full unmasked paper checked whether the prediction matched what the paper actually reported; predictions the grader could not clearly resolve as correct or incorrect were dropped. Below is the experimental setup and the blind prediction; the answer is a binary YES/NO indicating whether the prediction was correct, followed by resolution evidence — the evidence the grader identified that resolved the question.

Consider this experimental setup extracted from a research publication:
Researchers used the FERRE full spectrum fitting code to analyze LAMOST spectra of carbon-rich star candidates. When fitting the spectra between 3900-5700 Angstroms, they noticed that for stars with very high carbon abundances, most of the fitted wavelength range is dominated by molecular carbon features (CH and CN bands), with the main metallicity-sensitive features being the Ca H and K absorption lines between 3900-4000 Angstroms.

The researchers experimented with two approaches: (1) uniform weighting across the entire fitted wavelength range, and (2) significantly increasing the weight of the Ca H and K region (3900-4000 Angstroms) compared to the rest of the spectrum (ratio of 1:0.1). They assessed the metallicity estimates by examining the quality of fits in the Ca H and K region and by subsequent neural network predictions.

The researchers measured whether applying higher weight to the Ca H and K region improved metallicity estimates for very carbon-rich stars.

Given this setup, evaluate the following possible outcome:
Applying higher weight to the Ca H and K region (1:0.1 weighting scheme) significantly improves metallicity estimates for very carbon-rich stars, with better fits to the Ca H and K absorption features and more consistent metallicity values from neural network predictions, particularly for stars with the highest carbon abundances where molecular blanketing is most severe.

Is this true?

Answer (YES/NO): YES